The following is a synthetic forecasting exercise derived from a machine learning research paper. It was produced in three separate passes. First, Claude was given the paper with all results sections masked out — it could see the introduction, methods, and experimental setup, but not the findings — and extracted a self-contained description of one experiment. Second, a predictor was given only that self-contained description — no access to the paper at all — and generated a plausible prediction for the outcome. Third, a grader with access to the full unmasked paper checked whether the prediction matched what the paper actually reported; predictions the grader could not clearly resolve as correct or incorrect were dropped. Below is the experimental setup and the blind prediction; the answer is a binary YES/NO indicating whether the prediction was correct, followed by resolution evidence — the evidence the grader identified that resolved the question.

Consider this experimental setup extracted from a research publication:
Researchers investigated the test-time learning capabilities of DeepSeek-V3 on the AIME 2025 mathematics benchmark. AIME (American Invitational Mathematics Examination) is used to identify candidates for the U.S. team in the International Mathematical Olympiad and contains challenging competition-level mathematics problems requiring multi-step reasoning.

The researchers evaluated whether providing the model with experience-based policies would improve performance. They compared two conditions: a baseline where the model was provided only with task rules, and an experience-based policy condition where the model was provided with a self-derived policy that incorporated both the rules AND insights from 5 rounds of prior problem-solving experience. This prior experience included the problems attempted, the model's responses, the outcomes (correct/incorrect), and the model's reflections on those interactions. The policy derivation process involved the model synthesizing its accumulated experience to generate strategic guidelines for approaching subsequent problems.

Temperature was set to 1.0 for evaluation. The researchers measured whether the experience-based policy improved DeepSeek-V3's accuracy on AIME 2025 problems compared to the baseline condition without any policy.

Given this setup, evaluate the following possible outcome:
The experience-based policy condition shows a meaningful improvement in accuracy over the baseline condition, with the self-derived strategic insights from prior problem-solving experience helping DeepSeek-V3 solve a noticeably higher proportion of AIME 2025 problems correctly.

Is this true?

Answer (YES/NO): NO